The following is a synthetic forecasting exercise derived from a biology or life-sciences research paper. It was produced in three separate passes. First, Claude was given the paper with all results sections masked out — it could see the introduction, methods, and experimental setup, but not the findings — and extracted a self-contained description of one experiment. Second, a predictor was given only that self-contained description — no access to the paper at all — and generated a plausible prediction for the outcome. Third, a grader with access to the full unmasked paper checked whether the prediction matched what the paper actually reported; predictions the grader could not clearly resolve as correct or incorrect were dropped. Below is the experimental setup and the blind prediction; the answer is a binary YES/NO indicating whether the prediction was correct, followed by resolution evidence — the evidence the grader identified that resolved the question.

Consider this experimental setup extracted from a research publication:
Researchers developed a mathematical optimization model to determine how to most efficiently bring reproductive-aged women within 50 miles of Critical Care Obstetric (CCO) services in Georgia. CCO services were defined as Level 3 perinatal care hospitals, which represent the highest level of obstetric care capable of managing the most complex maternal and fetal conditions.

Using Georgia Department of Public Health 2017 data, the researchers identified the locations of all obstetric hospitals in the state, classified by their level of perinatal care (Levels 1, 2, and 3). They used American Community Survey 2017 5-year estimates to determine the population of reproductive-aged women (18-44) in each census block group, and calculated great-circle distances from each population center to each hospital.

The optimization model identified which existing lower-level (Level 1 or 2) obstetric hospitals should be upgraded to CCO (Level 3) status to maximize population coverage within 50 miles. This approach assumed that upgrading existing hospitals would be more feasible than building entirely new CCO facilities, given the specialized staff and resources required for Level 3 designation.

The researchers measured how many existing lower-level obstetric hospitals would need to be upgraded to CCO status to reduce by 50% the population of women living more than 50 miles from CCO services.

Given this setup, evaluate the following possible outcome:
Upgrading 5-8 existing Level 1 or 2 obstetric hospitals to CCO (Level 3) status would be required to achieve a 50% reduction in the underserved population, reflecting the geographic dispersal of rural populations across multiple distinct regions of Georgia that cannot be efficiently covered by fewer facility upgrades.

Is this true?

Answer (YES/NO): NO